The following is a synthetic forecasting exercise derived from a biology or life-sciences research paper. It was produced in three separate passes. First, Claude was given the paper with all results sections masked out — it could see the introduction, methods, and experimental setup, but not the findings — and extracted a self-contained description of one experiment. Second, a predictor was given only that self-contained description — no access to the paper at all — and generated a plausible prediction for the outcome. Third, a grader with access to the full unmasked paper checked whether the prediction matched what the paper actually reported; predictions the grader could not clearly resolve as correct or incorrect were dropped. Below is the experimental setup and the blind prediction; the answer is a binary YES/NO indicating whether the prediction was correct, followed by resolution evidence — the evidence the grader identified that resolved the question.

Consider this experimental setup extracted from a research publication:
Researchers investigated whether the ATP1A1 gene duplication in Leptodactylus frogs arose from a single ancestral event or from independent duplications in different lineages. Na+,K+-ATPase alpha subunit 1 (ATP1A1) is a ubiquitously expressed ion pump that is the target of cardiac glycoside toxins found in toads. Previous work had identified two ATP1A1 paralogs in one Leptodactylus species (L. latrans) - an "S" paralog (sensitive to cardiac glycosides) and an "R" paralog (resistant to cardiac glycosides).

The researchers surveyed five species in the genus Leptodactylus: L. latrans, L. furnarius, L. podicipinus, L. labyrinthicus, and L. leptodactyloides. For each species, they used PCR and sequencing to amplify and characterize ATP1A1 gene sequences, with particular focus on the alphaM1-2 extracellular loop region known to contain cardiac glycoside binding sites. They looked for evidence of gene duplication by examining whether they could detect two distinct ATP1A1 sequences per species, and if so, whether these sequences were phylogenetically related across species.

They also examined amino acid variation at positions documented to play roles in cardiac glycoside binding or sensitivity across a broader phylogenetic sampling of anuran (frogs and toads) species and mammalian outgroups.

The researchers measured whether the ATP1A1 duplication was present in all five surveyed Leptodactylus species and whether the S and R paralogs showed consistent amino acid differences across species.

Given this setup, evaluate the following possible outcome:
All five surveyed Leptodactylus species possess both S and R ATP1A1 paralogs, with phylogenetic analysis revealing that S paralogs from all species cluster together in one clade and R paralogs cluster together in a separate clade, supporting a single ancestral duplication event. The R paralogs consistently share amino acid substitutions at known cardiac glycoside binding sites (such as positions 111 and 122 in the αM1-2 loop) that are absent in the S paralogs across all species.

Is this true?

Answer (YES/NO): YES